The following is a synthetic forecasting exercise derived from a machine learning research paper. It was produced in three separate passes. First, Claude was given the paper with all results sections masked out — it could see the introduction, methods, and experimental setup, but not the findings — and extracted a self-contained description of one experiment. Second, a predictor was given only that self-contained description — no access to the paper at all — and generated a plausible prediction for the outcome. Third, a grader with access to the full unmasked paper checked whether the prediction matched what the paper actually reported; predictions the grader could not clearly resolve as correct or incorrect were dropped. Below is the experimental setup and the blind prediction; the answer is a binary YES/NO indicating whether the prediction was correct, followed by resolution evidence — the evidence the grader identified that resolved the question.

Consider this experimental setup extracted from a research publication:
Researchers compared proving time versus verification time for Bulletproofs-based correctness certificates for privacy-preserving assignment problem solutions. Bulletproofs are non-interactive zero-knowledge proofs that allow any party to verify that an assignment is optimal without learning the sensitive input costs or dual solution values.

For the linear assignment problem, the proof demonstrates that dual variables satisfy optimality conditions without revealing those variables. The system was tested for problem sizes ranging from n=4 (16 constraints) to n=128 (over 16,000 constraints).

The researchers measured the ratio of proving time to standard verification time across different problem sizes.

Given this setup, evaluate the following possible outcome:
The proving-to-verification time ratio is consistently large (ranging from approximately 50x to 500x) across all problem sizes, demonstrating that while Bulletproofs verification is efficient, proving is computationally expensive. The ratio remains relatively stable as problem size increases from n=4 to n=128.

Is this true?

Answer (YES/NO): NO